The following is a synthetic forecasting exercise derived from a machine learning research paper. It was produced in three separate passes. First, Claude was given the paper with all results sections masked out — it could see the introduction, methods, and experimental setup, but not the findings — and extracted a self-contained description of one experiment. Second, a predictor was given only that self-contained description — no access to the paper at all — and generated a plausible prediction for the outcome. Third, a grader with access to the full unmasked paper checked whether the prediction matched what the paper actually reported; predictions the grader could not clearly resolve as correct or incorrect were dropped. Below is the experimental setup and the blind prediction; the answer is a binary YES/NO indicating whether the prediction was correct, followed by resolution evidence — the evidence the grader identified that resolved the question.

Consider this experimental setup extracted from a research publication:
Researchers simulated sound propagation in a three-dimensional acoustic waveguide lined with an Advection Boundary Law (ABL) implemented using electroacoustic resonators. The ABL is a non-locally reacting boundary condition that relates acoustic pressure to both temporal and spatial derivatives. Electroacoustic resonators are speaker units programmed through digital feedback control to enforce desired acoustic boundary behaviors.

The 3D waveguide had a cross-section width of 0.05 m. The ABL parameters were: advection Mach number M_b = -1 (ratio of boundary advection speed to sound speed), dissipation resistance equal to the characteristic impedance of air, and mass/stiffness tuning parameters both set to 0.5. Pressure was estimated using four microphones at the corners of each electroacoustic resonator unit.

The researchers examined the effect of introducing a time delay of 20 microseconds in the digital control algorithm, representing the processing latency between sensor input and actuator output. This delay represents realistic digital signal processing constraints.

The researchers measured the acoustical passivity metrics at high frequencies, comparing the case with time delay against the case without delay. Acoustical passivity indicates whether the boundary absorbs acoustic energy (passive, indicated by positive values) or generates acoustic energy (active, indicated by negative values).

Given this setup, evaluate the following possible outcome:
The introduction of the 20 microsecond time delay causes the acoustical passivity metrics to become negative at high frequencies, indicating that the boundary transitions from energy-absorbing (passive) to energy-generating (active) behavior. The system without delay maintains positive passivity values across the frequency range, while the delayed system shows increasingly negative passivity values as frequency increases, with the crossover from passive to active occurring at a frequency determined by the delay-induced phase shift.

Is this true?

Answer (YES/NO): YES